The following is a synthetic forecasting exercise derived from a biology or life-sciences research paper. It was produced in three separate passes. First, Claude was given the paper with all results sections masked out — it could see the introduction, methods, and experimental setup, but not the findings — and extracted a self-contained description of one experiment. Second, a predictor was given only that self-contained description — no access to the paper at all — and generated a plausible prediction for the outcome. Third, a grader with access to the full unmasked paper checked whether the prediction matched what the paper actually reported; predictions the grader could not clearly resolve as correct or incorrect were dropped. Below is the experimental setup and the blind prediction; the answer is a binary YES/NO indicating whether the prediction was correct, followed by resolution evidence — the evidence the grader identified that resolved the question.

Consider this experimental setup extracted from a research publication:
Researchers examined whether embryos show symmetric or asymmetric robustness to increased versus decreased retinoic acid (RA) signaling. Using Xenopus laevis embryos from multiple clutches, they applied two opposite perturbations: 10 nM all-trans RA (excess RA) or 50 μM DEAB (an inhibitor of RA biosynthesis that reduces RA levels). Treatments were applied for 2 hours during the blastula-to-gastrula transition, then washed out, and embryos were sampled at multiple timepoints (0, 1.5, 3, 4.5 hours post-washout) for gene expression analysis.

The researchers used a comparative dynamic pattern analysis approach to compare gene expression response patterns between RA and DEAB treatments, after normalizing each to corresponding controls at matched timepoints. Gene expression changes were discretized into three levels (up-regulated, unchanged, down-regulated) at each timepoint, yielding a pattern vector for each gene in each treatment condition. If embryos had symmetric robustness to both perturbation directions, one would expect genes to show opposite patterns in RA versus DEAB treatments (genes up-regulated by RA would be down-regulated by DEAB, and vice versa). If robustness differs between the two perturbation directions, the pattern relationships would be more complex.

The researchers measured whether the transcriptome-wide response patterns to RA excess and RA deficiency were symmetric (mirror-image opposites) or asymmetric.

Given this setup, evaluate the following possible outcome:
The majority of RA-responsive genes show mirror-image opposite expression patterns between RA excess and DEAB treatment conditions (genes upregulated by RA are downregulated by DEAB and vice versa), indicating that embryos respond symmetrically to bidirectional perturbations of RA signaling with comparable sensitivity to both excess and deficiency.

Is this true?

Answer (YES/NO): NO